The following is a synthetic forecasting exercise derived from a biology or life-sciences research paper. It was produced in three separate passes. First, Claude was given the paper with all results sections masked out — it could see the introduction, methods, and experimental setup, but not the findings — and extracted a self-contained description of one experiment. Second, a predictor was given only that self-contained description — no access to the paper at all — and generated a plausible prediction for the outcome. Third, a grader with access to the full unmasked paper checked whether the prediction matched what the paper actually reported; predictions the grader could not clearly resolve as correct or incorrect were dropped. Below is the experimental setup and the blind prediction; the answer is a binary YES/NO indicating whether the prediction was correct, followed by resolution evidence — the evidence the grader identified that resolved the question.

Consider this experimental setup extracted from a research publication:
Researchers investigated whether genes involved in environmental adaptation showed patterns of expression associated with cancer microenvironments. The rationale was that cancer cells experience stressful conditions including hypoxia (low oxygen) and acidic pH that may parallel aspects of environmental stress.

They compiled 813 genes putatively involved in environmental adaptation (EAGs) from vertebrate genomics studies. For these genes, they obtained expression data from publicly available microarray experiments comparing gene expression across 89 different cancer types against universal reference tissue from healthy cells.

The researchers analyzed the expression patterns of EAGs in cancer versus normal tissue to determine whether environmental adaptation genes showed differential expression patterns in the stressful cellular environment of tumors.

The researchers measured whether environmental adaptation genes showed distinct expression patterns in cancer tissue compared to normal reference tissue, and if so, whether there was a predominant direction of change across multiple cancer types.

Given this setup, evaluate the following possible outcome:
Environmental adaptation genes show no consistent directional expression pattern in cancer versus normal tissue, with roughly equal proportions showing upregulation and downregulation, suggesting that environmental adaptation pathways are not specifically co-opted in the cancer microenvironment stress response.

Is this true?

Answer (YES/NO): YES